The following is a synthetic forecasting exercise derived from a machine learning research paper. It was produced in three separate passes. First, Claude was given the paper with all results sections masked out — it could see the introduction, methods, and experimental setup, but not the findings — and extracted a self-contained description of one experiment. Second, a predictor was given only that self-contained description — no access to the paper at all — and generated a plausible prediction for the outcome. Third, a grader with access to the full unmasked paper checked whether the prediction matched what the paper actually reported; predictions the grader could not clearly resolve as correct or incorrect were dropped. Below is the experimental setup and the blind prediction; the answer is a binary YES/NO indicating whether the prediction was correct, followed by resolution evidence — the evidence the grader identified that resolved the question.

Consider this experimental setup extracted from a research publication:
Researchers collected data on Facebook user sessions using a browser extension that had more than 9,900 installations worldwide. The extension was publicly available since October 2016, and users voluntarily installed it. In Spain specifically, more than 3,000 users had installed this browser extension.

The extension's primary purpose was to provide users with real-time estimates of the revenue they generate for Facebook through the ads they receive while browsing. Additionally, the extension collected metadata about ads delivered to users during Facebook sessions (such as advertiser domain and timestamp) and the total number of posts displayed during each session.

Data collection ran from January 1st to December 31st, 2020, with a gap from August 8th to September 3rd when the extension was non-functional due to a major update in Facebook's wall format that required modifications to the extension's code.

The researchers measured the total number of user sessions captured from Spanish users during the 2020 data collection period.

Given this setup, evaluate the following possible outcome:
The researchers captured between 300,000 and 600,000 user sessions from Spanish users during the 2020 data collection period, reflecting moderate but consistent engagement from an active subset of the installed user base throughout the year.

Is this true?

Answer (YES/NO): NO